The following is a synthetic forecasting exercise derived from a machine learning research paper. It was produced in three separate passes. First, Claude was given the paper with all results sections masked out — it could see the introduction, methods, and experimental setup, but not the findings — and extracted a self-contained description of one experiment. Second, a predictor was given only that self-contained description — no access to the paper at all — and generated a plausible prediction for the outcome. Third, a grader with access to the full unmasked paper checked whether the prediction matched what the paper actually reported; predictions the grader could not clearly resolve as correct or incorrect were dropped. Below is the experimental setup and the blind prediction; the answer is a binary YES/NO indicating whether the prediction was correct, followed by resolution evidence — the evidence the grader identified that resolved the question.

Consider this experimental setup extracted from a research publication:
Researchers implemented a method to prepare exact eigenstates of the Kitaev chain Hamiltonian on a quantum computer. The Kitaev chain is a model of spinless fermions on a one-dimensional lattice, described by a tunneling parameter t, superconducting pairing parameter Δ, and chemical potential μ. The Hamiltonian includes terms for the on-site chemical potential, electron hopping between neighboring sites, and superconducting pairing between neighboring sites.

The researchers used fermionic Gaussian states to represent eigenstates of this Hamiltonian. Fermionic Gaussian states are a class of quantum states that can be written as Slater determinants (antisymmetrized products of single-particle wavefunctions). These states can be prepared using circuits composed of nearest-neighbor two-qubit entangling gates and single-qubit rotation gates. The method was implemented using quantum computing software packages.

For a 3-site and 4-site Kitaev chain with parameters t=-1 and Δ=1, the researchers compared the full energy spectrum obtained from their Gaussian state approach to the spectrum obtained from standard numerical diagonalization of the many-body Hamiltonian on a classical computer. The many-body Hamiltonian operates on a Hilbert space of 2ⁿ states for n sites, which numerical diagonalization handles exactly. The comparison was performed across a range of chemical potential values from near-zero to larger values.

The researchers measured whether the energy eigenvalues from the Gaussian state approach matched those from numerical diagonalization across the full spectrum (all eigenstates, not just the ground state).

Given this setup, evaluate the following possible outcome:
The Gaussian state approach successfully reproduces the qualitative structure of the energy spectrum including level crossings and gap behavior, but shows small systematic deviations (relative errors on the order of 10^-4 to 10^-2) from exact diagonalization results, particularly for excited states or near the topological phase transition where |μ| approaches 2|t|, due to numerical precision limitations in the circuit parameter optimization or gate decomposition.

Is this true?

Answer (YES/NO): NO